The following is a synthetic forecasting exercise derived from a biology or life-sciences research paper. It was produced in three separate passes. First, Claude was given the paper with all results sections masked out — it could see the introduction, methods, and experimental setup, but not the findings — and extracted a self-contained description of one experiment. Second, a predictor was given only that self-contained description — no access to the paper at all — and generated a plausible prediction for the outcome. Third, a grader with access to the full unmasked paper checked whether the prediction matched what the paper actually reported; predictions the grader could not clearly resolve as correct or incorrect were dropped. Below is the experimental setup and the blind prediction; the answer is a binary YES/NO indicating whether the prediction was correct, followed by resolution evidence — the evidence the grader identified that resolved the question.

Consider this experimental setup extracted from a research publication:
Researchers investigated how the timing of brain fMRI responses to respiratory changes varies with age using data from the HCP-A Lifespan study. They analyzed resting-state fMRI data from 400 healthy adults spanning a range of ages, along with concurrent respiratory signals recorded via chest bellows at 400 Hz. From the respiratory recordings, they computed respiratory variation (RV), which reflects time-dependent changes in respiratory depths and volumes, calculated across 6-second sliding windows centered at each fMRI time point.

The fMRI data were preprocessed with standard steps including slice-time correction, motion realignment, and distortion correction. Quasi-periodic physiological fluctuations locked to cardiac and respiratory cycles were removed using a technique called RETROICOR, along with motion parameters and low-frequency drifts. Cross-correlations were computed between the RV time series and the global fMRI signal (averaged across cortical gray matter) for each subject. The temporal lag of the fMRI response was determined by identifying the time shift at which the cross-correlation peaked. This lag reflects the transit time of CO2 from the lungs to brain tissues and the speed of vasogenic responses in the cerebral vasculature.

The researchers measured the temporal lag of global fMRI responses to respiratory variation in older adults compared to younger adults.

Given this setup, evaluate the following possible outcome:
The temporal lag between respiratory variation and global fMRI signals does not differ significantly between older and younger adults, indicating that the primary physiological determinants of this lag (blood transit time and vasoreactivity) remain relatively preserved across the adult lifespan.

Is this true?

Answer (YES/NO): NO